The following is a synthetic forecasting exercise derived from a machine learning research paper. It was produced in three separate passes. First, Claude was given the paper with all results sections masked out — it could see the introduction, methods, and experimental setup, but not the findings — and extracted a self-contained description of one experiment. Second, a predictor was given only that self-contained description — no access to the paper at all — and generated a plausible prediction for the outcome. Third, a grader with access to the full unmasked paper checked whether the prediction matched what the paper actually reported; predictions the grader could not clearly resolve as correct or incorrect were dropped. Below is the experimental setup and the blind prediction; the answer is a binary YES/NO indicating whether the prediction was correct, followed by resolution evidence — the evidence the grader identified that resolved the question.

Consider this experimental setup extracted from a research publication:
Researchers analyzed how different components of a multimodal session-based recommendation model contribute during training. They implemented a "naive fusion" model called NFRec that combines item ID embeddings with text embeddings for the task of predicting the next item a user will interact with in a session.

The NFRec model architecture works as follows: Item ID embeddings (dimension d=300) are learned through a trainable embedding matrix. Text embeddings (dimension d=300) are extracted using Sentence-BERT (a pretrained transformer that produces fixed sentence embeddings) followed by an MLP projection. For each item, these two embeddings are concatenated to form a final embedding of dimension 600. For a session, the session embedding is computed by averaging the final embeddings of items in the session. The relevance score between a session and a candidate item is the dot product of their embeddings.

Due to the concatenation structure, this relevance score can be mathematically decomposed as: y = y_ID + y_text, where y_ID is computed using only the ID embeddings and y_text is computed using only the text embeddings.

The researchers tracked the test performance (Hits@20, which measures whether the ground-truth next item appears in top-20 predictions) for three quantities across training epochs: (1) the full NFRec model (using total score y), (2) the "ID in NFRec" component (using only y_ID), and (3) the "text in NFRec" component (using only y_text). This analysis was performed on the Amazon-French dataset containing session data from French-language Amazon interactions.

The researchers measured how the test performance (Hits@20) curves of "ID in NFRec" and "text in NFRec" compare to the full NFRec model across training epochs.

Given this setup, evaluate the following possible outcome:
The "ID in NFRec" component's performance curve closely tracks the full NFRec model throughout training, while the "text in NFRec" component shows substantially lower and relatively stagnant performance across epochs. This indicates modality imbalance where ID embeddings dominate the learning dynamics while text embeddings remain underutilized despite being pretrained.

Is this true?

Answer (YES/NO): YES